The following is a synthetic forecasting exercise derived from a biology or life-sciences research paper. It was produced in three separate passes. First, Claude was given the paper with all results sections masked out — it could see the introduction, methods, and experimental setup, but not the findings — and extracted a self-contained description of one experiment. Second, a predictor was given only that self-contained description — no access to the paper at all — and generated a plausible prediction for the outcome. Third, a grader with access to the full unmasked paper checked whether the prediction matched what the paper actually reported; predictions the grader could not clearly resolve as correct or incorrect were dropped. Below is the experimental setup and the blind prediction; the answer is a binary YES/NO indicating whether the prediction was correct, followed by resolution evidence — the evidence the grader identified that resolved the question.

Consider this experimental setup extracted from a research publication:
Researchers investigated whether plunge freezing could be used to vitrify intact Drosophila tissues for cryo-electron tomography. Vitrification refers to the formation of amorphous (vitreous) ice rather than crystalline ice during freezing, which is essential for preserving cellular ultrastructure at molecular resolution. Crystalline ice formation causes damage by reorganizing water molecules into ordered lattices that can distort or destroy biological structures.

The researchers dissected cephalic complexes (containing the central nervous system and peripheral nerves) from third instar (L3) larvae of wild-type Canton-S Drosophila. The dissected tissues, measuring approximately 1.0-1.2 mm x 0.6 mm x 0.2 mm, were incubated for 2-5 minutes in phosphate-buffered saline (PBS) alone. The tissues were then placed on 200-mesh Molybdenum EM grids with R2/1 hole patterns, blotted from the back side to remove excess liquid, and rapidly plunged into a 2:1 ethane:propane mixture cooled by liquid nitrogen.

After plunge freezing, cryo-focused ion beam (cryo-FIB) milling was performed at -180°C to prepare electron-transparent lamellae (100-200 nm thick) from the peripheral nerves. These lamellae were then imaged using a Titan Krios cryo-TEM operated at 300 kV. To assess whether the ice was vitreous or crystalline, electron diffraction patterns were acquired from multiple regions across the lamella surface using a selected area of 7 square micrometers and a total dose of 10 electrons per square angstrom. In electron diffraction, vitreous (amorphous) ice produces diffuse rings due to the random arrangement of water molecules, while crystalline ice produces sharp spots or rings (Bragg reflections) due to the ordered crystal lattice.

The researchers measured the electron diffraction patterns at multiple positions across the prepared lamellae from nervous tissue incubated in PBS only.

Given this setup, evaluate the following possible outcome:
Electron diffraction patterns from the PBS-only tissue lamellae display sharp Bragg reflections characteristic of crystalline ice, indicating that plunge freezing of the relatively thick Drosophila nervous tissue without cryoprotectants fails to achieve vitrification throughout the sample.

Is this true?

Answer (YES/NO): YES